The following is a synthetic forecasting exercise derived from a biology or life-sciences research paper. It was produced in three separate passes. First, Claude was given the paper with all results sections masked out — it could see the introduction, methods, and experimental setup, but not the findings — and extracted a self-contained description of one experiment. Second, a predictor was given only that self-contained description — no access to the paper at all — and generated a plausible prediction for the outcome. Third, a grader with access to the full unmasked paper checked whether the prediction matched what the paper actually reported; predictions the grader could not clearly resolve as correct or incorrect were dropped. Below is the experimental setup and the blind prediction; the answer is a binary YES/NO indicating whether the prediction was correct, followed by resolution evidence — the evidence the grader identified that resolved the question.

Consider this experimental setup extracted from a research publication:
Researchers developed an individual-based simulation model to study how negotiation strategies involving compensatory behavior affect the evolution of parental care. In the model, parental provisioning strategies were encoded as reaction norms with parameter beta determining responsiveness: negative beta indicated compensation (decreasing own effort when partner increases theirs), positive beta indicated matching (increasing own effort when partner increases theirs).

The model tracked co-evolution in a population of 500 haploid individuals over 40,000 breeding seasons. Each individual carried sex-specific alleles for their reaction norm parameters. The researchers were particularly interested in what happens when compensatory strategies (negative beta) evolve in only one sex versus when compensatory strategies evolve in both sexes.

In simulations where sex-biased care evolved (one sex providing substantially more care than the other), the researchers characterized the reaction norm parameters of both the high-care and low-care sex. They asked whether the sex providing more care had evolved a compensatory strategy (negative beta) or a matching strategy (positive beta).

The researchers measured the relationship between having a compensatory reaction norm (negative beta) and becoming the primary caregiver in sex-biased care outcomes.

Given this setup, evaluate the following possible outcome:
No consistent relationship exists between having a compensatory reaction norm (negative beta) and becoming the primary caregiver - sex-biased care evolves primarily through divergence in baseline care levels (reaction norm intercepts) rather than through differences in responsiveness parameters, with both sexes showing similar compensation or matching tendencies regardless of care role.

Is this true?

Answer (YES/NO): NO